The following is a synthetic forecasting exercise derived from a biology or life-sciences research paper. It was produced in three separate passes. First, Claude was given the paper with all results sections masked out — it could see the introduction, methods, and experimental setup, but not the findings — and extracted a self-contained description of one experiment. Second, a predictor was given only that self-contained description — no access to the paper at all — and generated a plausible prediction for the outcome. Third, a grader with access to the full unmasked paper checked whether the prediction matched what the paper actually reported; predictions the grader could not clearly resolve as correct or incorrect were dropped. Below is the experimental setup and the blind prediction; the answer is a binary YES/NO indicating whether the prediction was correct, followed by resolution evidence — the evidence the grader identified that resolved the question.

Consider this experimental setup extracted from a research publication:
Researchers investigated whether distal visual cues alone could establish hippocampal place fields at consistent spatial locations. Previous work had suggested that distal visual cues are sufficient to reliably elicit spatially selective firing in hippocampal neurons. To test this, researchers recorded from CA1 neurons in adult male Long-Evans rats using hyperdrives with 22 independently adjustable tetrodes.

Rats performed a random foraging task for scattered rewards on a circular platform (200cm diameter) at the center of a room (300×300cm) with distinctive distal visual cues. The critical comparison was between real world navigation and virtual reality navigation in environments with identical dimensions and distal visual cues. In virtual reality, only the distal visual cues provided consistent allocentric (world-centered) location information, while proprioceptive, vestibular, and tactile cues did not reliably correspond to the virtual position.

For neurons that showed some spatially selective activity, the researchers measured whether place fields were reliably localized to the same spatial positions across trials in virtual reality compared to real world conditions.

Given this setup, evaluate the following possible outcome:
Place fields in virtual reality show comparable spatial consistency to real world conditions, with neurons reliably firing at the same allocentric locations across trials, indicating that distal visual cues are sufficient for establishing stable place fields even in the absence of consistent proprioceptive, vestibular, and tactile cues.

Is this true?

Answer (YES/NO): NO